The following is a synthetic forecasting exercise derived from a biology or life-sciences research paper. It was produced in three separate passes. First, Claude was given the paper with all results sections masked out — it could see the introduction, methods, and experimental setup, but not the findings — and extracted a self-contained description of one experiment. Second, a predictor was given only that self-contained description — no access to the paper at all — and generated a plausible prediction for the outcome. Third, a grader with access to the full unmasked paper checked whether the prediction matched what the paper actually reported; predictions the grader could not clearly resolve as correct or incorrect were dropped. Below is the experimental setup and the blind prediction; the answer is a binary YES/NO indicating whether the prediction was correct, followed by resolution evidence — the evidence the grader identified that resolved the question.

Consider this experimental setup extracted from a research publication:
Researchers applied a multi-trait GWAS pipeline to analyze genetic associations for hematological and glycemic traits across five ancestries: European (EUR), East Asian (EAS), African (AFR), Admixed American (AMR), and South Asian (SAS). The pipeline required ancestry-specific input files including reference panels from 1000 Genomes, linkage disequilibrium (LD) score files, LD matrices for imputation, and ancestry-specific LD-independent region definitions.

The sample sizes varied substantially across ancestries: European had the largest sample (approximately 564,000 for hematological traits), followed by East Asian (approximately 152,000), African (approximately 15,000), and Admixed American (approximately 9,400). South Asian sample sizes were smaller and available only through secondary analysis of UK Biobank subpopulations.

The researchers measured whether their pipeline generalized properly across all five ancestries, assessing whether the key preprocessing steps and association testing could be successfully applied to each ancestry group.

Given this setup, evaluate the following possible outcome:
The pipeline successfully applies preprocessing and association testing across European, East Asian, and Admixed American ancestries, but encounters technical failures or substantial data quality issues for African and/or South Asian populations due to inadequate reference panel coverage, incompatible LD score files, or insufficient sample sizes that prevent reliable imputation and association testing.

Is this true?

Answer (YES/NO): NO